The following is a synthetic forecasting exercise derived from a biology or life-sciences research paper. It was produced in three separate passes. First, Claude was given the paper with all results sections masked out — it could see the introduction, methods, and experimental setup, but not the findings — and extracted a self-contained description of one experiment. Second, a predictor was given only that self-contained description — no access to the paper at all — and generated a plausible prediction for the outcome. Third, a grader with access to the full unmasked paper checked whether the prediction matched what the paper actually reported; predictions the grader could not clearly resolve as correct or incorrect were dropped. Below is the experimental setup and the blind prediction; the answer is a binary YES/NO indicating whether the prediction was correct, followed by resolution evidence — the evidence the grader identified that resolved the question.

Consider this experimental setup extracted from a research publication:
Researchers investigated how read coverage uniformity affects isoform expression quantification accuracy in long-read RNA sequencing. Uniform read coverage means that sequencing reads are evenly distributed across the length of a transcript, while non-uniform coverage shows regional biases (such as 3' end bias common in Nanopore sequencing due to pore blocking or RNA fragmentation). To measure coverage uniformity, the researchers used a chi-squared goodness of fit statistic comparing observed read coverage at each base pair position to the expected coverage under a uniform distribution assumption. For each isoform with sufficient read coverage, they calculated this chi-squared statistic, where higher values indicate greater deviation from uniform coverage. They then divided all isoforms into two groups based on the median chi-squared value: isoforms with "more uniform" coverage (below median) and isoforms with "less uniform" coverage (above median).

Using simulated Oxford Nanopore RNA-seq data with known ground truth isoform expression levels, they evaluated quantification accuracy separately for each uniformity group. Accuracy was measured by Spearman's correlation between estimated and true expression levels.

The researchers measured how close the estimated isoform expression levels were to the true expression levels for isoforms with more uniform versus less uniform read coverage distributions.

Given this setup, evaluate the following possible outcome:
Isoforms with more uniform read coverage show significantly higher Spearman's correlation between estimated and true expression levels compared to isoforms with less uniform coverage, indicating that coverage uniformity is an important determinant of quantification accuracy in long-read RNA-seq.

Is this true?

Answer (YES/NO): YES